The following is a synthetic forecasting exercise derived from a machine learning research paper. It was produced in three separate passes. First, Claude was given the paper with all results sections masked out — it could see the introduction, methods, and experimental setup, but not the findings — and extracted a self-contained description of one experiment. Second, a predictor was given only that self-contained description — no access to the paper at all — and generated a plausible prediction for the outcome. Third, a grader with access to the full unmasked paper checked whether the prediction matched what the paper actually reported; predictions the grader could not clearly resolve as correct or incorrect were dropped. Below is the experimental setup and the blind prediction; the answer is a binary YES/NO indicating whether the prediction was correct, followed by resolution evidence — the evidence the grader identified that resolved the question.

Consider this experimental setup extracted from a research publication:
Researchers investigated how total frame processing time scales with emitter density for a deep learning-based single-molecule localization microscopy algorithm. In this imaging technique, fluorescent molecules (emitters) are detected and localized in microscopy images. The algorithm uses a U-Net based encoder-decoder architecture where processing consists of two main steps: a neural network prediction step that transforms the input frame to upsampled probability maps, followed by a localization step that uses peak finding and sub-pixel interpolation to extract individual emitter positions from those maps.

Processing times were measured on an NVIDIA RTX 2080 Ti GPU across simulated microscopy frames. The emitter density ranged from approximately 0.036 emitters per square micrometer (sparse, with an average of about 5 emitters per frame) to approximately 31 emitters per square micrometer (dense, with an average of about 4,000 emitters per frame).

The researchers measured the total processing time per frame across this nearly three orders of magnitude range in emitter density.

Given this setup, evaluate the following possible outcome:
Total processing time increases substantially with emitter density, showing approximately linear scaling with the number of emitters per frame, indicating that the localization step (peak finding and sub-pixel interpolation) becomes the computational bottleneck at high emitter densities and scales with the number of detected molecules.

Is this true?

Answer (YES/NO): NO